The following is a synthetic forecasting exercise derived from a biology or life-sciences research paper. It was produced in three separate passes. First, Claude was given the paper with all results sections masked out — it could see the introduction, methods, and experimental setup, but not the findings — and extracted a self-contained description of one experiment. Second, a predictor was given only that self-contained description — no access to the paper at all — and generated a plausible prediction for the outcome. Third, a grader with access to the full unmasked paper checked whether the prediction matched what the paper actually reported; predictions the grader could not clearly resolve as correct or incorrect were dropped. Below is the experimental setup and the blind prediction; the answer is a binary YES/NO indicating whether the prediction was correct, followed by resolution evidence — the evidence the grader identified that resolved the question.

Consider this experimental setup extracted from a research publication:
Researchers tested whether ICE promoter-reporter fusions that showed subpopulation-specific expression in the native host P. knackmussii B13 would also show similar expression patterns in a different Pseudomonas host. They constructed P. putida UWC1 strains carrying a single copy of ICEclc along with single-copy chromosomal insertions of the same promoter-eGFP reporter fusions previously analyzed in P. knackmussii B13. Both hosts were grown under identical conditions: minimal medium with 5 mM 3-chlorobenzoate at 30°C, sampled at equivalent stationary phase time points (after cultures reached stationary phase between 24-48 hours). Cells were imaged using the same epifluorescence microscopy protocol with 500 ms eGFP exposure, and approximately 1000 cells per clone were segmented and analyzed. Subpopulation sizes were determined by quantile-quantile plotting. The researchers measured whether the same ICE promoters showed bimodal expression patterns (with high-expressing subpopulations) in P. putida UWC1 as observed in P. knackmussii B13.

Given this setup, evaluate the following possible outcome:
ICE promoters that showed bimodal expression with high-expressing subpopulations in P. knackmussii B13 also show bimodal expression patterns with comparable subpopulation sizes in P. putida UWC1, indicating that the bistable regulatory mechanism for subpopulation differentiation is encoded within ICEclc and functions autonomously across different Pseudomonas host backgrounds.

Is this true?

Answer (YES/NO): YES